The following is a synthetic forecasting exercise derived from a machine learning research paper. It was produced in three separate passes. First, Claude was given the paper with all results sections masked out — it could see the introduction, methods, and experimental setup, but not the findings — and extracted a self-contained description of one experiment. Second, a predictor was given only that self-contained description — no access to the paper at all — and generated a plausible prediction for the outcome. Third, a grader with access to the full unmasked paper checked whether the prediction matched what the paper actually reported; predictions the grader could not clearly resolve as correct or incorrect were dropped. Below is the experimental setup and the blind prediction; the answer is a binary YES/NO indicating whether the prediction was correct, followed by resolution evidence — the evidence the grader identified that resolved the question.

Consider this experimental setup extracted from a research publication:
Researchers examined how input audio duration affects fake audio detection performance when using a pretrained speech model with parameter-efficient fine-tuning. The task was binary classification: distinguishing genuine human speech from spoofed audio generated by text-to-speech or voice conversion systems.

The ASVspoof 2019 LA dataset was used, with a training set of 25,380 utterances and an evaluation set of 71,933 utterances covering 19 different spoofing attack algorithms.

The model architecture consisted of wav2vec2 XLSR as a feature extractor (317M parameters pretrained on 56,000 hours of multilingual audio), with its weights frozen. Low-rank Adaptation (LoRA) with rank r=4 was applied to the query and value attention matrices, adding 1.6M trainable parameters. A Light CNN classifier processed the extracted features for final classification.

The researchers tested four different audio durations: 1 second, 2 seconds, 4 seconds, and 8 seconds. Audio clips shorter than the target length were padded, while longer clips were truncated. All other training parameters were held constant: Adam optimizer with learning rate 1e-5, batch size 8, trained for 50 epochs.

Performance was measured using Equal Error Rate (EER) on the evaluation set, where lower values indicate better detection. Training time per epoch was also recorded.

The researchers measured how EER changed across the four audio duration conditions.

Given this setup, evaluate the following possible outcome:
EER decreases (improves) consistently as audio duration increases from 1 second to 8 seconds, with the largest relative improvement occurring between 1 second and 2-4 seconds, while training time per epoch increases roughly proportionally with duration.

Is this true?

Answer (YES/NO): NO